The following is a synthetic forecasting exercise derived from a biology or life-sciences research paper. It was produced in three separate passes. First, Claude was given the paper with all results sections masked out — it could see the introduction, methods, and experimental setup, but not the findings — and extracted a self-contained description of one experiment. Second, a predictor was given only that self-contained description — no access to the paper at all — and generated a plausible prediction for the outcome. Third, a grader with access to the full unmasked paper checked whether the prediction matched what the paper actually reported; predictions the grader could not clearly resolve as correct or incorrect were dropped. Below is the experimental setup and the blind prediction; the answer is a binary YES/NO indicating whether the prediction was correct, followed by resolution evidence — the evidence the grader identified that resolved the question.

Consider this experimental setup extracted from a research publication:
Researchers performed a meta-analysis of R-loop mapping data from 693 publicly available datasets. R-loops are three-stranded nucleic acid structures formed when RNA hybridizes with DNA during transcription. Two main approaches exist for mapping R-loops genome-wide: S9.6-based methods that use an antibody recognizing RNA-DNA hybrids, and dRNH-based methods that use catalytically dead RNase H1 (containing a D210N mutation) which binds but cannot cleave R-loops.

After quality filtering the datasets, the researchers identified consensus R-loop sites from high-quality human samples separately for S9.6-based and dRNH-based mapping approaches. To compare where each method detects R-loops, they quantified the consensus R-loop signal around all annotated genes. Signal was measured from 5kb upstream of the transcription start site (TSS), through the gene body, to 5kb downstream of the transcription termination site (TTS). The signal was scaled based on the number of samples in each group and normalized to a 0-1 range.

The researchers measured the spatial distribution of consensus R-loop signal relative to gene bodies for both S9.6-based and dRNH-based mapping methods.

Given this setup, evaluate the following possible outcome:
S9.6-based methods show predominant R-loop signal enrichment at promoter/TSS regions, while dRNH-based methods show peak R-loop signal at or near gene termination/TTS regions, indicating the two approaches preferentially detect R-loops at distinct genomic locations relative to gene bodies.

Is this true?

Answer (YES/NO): NO